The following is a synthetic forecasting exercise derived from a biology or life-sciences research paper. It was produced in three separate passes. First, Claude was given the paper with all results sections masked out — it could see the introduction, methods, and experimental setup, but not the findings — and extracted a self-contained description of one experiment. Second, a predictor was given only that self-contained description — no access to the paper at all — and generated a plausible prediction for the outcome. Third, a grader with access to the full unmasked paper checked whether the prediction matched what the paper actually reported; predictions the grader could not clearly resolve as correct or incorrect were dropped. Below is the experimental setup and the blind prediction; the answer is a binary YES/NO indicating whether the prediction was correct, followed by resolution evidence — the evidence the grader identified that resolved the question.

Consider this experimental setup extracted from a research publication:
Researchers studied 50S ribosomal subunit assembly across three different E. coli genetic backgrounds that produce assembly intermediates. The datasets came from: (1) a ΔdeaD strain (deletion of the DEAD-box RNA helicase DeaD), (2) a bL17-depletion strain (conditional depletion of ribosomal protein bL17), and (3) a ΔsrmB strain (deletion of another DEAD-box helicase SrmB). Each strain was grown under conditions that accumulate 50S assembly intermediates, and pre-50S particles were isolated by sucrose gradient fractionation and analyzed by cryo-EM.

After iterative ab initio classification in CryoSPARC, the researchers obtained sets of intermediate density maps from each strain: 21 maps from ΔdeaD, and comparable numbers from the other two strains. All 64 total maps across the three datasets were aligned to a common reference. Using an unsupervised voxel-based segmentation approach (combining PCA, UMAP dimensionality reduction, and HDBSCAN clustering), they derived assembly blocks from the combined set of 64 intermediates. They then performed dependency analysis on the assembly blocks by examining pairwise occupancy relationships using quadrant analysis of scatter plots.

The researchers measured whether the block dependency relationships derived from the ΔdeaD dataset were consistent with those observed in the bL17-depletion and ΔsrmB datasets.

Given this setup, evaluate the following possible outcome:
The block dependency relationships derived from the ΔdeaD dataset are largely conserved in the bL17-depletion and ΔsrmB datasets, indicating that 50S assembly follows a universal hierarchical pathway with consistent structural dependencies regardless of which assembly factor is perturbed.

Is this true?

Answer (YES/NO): YES